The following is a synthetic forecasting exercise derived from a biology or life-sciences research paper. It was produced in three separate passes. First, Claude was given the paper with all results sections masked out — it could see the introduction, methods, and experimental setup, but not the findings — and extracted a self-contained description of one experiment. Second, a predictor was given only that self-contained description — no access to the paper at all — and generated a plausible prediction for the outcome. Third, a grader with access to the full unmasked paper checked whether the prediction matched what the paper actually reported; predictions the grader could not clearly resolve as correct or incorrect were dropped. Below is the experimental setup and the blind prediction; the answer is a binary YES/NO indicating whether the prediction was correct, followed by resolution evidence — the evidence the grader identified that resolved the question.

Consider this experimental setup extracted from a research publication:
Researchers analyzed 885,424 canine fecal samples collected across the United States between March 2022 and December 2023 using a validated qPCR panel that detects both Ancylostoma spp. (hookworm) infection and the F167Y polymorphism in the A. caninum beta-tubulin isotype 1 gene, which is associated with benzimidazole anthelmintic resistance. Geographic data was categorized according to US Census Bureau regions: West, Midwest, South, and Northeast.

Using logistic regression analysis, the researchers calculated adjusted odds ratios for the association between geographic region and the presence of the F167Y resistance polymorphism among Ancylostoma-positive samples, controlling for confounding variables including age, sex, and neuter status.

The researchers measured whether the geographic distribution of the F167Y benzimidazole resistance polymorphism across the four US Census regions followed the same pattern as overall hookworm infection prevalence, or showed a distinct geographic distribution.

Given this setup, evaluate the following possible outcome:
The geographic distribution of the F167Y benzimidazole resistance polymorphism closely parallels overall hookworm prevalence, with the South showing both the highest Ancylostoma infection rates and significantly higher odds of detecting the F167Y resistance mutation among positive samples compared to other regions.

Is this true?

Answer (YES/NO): NO